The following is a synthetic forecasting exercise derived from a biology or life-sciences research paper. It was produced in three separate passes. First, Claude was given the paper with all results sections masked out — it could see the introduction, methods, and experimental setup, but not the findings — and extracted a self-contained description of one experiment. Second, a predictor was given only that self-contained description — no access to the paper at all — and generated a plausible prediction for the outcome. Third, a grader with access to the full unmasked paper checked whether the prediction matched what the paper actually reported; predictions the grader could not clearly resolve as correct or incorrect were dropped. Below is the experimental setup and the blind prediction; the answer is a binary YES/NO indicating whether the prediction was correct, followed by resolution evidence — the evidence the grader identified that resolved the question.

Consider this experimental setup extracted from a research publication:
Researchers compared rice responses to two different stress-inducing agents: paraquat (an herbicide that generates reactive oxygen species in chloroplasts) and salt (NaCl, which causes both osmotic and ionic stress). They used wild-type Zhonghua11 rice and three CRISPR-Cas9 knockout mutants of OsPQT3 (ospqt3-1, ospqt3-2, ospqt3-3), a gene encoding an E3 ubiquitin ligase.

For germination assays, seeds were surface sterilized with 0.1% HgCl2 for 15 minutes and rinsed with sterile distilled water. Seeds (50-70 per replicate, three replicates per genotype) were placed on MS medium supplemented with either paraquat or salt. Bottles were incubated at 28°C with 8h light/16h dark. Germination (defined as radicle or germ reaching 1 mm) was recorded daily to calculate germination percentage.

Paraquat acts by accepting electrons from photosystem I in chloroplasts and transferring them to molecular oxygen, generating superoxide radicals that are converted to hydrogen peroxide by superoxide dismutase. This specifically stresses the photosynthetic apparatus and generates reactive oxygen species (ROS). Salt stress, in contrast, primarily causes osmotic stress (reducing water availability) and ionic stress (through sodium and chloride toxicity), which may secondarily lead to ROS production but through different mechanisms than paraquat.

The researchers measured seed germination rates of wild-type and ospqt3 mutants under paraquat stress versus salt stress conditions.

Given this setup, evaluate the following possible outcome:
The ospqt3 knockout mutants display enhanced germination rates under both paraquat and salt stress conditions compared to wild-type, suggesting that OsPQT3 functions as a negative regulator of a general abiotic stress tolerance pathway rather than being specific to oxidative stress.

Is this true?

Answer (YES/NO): YES